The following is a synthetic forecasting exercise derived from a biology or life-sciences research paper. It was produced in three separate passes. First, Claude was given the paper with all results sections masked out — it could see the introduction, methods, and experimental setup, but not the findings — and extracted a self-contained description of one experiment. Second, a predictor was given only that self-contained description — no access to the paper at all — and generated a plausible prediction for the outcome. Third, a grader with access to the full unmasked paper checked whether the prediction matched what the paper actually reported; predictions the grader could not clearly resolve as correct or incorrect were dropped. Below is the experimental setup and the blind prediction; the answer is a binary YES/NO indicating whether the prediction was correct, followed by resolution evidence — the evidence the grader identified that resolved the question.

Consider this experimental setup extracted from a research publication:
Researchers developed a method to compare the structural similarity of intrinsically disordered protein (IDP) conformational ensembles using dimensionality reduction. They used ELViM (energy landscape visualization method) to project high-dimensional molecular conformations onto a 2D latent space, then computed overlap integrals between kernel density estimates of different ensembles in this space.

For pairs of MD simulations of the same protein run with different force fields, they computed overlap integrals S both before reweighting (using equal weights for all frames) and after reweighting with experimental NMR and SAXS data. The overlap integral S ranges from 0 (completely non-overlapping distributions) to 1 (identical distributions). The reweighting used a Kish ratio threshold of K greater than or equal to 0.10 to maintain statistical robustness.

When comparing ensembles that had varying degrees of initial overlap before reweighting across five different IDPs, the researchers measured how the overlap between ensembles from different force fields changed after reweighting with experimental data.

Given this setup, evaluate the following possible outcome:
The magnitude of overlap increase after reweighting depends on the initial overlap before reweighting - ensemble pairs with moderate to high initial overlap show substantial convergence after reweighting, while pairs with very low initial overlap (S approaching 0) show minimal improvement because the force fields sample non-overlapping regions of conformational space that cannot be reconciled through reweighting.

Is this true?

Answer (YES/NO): YES